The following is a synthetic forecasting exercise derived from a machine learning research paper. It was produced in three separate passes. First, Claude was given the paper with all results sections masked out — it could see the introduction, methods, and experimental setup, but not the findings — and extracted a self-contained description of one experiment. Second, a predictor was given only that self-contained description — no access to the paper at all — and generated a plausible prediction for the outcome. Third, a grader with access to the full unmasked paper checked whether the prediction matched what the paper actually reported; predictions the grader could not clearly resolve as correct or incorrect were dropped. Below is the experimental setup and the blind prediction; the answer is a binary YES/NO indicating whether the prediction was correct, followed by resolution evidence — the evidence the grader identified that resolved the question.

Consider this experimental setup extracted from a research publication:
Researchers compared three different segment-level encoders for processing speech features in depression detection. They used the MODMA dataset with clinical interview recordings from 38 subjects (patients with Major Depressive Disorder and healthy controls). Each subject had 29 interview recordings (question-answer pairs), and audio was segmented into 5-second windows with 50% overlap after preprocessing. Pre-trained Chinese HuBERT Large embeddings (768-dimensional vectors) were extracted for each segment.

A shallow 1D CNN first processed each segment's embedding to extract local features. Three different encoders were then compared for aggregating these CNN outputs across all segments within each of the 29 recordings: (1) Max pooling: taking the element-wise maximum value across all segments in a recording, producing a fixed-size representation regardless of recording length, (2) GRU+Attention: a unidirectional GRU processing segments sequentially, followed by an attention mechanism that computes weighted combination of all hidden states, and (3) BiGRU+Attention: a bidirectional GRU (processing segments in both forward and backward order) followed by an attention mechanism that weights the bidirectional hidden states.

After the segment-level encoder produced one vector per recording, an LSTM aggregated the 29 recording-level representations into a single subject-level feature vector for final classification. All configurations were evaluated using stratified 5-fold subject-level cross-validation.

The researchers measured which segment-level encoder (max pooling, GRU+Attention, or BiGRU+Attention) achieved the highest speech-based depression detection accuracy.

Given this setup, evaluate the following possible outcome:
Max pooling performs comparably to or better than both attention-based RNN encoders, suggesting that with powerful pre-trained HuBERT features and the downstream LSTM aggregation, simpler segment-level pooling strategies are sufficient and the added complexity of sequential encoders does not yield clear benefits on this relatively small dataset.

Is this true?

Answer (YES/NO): NO